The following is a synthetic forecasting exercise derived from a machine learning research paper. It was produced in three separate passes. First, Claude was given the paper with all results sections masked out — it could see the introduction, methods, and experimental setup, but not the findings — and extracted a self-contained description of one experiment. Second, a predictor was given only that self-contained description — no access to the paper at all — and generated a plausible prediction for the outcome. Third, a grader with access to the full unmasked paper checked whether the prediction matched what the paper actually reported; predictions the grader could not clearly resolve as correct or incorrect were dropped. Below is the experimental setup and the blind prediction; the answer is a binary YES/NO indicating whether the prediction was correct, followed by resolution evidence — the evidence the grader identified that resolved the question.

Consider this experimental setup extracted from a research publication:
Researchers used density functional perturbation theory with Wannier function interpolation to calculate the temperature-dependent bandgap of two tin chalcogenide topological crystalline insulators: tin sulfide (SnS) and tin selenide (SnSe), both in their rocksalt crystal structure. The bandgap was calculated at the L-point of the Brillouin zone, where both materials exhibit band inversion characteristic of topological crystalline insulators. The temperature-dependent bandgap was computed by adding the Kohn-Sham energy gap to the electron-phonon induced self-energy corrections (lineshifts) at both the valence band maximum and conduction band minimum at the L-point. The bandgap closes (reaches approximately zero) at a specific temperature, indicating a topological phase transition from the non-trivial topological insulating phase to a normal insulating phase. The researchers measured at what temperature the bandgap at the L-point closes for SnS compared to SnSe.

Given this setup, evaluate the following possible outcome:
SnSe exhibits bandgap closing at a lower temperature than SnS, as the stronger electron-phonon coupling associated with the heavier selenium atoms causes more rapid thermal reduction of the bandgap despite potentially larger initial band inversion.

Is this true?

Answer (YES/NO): NO